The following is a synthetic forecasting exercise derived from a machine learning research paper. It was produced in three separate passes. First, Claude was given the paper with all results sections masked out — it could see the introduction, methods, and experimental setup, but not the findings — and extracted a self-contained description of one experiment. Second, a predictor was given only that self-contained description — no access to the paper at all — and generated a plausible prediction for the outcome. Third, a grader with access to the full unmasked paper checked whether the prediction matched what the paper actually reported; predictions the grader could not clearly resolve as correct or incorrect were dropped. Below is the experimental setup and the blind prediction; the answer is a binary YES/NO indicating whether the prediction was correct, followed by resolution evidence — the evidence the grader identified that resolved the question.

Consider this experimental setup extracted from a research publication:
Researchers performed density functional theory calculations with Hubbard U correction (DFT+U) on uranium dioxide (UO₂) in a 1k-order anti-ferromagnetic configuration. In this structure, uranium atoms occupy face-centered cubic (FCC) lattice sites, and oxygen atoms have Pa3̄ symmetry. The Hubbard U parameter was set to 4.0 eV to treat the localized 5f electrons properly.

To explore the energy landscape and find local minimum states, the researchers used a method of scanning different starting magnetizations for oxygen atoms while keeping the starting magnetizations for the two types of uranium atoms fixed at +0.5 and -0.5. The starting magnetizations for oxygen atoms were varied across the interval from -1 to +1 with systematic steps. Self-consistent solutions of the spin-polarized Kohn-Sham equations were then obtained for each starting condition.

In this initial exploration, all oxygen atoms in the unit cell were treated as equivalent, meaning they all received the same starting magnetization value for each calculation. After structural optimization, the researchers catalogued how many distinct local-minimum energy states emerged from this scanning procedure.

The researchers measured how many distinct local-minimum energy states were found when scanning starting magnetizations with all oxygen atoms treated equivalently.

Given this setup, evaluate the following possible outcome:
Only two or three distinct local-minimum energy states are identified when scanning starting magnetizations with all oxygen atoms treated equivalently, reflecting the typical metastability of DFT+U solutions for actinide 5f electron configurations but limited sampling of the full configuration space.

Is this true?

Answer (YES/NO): NO